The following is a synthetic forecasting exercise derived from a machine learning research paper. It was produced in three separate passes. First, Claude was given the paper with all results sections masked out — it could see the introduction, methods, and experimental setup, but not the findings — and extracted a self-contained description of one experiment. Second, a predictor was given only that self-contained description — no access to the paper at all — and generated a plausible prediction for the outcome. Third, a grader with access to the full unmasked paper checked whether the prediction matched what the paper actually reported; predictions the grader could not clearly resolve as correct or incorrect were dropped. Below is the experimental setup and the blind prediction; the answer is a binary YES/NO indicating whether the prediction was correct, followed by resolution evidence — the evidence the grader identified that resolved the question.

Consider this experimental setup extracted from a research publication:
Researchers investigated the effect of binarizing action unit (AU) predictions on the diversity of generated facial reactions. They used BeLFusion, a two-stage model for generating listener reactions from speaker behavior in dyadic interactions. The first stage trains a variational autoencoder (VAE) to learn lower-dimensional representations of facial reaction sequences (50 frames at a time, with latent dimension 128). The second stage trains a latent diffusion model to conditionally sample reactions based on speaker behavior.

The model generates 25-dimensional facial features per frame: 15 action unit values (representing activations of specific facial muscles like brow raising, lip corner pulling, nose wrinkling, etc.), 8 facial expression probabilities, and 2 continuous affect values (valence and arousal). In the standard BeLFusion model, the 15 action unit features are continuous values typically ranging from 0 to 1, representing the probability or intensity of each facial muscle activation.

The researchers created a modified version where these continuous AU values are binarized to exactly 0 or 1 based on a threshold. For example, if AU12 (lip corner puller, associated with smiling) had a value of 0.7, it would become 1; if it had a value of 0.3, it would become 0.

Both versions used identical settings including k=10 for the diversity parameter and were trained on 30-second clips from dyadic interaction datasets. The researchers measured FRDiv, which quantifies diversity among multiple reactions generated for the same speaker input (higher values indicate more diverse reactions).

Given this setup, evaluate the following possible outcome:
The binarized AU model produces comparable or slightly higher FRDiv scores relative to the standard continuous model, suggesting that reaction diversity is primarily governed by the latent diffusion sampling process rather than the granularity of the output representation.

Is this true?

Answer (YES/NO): NO